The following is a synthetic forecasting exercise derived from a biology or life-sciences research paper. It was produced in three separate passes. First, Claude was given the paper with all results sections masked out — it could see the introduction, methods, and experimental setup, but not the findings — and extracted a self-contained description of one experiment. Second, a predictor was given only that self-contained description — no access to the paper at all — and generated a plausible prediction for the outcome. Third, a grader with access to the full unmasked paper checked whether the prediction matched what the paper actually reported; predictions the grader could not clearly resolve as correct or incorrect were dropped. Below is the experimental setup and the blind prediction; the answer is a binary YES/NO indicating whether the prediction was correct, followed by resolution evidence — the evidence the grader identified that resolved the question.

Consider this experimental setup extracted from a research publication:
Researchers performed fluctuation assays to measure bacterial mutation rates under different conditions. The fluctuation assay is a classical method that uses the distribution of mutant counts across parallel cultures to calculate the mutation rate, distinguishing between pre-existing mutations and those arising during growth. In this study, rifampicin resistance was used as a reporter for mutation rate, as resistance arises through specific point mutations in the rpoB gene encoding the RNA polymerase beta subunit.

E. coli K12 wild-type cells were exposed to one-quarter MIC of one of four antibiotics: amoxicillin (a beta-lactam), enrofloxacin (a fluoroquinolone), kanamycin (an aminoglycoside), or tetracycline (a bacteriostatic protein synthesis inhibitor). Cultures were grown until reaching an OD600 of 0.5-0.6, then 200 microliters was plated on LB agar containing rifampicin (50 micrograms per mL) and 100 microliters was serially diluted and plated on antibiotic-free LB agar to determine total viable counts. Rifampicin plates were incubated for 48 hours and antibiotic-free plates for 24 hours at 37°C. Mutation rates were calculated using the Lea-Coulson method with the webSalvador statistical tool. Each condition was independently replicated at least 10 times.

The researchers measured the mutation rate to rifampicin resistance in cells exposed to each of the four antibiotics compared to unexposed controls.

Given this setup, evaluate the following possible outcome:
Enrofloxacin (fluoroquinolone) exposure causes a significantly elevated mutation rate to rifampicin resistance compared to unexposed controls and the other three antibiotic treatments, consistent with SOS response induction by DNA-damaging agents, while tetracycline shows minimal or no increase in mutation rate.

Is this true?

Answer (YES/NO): NO